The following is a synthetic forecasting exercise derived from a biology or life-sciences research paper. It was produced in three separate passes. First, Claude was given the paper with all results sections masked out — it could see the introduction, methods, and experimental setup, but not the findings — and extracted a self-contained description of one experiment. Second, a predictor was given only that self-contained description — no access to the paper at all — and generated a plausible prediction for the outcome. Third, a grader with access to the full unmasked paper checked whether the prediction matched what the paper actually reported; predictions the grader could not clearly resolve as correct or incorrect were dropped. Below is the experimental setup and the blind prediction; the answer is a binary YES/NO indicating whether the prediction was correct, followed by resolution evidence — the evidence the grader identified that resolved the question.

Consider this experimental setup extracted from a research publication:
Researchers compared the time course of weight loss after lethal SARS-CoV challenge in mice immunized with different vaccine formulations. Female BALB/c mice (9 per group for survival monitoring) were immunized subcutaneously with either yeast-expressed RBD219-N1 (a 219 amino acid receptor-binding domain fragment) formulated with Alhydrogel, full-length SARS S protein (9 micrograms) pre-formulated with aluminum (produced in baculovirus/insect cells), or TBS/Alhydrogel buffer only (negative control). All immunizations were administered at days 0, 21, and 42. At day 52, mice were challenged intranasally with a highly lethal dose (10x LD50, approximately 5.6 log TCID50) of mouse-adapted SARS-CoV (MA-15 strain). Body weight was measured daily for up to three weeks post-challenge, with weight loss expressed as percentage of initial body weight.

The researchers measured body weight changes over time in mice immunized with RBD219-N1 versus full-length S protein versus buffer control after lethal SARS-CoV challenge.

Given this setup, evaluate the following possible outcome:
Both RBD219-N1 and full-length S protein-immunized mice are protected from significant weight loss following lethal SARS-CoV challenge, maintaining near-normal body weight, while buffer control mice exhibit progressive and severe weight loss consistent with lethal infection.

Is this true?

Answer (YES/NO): NO